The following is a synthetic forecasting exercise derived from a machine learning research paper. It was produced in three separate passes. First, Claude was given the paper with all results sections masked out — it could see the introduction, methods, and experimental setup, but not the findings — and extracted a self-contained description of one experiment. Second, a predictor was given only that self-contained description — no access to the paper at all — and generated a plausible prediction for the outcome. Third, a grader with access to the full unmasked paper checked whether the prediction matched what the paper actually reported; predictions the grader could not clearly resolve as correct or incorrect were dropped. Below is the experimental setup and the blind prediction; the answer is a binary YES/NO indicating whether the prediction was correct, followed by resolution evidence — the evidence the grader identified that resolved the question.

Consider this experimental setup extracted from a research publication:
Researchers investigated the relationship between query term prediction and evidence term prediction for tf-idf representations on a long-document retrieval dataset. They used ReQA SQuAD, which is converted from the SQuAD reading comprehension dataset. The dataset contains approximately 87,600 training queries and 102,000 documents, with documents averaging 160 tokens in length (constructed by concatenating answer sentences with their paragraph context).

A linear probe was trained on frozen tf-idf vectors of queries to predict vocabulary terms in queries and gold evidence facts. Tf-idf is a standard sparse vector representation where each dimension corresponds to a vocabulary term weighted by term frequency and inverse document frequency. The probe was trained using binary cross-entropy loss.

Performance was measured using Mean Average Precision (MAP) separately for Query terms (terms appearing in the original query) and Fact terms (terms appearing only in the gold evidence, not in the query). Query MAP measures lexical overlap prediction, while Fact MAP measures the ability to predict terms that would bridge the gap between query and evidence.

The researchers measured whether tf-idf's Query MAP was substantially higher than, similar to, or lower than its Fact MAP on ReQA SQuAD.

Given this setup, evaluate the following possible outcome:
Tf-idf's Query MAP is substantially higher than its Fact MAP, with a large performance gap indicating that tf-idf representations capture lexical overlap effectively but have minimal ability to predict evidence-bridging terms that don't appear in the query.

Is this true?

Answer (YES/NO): NO